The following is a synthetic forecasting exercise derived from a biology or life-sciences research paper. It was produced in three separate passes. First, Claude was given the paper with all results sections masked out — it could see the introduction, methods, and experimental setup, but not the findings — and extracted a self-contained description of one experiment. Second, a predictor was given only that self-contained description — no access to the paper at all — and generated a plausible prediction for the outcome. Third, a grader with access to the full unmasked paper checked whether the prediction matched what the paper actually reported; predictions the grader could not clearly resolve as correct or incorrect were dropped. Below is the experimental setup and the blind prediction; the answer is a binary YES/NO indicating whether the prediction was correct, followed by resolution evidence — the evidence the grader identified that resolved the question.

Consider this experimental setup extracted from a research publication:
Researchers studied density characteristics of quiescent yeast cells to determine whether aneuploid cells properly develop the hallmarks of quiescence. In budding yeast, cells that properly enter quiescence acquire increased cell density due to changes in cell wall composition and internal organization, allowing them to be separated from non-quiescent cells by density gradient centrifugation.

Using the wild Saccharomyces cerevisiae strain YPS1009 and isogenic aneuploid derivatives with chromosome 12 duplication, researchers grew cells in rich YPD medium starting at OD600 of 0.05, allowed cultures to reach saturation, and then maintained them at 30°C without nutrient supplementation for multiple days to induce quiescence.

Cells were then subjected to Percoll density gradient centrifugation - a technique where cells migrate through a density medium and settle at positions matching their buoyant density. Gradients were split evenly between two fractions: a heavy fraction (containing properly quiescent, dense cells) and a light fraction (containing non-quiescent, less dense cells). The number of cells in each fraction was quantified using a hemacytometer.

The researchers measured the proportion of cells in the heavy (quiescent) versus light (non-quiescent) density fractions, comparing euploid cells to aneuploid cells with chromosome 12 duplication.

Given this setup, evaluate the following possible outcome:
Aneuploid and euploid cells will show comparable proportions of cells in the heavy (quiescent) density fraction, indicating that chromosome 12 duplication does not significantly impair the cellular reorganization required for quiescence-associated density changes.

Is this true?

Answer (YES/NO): NO